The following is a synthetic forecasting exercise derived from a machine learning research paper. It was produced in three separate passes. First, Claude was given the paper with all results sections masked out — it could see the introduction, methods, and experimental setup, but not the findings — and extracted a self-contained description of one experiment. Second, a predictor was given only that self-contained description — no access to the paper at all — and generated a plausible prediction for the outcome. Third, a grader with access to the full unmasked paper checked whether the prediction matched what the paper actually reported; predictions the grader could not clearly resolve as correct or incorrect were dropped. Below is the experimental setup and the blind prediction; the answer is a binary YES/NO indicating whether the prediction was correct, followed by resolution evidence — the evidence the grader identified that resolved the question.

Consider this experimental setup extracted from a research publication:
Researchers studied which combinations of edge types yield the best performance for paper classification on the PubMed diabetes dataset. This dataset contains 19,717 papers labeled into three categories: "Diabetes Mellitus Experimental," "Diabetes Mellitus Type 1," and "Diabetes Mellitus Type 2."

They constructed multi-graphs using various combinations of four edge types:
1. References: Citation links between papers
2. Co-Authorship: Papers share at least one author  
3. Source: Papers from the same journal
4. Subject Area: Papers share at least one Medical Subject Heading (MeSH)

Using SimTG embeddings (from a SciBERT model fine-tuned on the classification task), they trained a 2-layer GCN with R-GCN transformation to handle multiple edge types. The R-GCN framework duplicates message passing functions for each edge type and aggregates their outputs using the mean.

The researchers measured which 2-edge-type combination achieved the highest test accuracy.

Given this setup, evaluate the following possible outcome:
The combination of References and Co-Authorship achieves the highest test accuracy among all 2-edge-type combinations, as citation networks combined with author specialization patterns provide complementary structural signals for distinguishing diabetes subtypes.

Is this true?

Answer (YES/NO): YES